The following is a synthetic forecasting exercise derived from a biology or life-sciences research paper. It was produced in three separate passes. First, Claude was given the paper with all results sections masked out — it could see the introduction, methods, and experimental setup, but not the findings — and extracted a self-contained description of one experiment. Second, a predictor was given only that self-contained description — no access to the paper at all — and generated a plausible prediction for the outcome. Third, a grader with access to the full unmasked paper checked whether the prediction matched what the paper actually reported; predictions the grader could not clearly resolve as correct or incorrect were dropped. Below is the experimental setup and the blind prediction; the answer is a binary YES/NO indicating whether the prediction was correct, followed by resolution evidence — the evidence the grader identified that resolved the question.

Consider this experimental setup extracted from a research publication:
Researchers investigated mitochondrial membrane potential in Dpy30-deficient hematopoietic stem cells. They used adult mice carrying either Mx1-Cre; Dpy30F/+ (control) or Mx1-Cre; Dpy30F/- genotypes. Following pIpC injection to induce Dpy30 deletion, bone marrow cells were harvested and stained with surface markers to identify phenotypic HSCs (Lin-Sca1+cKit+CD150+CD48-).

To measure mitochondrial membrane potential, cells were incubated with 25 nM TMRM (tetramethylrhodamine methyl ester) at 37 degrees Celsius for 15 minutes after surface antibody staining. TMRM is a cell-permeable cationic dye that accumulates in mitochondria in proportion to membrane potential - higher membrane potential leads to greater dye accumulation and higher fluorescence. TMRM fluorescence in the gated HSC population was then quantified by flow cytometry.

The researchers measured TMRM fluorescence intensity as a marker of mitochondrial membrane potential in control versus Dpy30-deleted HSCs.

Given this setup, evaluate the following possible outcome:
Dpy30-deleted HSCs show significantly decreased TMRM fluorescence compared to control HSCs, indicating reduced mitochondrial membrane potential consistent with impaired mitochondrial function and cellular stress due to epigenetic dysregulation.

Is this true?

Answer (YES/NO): YES